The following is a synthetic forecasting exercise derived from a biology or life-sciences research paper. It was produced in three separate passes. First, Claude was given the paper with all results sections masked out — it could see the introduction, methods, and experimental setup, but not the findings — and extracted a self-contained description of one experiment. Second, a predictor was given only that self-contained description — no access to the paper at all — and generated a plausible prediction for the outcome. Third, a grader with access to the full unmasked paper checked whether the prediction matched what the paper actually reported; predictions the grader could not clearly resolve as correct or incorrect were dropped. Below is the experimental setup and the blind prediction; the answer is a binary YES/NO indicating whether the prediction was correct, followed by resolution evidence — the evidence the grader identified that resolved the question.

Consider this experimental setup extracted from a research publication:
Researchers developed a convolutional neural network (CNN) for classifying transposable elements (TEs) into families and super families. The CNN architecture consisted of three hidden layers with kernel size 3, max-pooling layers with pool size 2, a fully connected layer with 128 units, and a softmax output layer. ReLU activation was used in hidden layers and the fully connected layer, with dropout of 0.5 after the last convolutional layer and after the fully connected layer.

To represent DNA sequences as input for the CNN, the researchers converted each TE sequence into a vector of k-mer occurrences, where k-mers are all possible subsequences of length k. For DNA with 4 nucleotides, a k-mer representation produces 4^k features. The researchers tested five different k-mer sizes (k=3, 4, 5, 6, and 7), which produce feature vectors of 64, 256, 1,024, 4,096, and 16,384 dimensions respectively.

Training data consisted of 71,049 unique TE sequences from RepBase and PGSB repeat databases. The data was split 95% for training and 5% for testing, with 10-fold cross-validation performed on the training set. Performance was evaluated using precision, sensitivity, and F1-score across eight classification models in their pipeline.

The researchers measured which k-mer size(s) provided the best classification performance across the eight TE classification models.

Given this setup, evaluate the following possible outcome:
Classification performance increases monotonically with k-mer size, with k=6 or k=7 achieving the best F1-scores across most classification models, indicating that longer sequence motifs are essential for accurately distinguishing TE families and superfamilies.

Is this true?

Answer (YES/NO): YES